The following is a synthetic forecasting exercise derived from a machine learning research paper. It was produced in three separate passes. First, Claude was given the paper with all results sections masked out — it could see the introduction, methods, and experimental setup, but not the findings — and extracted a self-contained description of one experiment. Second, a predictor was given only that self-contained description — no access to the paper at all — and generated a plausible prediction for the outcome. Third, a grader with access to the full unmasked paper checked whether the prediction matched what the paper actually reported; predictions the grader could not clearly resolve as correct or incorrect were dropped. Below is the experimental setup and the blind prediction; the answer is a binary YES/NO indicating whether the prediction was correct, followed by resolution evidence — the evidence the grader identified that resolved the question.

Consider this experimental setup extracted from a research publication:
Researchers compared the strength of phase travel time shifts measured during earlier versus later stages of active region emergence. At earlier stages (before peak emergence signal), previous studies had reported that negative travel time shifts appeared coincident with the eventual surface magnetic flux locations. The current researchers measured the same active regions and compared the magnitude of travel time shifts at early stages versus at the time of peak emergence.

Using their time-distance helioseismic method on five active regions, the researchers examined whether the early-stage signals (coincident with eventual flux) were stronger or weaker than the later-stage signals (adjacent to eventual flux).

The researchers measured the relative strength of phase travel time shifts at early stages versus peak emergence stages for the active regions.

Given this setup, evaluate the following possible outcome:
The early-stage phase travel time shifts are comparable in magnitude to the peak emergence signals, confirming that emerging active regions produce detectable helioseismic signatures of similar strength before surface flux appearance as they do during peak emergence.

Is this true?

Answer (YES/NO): NO